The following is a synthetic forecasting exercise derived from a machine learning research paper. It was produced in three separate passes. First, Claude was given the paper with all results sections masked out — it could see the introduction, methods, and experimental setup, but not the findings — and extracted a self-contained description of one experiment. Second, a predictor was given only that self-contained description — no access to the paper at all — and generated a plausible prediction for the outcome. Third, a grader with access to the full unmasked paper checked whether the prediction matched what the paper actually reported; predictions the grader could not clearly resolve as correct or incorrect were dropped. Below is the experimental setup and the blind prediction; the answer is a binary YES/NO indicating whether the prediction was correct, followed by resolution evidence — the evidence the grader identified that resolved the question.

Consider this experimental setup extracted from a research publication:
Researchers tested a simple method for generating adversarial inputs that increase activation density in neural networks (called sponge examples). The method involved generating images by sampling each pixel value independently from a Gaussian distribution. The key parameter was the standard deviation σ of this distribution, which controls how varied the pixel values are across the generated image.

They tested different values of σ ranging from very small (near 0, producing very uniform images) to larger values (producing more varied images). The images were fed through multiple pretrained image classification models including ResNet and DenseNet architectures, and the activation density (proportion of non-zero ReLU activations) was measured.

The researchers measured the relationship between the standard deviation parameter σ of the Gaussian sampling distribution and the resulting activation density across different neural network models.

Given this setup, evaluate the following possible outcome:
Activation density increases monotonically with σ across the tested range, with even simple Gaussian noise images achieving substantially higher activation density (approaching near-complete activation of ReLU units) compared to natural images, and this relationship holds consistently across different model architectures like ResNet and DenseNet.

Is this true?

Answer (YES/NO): NO